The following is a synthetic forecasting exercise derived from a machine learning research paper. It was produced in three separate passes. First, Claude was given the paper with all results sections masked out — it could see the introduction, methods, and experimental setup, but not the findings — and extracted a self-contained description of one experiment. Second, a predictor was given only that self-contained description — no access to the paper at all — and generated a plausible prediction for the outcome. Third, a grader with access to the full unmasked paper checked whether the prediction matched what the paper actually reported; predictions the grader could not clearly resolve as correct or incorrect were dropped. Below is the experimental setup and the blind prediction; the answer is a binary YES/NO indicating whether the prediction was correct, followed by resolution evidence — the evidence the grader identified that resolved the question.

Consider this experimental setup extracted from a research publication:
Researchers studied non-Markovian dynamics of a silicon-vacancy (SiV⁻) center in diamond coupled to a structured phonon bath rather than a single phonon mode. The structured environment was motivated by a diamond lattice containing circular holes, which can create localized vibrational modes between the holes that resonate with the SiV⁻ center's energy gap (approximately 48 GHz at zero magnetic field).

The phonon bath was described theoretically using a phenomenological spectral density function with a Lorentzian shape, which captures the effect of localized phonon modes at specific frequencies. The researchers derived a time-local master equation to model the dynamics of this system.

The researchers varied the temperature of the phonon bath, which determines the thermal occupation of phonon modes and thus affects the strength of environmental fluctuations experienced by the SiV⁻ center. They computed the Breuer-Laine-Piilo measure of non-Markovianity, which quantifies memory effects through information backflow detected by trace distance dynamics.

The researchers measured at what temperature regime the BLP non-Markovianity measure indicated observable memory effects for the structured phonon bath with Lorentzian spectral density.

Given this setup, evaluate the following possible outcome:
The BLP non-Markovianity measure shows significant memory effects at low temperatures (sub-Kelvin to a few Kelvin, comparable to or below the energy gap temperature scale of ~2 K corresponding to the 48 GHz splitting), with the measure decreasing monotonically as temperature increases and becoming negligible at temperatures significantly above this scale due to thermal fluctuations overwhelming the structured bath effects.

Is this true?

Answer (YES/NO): YES